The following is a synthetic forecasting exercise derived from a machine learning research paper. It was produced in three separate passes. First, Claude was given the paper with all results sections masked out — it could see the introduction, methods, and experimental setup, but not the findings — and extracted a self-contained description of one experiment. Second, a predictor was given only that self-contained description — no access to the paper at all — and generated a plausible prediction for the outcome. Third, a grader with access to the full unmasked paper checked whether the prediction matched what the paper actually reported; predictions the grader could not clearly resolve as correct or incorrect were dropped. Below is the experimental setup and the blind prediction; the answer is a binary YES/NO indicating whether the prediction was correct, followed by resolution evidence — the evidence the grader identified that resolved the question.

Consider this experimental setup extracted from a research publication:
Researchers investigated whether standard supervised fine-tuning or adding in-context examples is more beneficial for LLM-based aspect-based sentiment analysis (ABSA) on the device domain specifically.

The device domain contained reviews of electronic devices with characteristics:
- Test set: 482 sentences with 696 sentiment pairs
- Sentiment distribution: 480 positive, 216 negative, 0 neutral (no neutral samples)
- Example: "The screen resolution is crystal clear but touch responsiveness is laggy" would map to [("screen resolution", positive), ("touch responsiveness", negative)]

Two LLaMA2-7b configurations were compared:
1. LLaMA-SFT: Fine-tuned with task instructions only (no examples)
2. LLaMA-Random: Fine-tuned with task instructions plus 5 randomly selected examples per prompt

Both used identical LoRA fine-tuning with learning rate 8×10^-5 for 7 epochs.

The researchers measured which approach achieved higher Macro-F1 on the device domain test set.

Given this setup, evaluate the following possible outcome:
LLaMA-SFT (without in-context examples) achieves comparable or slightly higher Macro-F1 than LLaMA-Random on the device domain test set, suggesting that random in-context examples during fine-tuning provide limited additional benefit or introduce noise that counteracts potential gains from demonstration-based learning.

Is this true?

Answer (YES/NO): NO